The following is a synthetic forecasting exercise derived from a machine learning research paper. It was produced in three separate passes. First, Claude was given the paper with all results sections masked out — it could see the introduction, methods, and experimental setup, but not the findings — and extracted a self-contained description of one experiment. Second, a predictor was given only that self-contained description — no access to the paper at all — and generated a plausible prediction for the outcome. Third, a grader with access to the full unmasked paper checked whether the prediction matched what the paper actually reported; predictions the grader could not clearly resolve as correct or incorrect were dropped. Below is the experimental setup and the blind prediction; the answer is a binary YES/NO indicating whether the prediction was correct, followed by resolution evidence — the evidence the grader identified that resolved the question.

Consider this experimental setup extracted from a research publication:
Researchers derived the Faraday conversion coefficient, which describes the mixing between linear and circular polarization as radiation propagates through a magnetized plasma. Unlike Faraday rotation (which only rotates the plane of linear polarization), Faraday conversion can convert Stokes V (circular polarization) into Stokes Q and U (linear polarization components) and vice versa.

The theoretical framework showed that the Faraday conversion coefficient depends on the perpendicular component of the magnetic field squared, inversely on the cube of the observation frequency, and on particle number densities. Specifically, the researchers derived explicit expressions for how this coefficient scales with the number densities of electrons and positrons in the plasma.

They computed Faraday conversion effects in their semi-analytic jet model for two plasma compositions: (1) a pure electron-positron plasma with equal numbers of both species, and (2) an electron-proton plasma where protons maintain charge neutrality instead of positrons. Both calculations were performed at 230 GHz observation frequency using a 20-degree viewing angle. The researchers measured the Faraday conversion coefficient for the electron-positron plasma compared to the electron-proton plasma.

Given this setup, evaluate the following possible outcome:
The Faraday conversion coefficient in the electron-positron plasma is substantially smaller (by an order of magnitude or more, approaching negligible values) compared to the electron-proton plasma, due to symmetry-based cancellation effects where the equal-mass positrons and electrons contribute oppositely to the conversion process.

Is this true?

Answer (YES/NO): NO